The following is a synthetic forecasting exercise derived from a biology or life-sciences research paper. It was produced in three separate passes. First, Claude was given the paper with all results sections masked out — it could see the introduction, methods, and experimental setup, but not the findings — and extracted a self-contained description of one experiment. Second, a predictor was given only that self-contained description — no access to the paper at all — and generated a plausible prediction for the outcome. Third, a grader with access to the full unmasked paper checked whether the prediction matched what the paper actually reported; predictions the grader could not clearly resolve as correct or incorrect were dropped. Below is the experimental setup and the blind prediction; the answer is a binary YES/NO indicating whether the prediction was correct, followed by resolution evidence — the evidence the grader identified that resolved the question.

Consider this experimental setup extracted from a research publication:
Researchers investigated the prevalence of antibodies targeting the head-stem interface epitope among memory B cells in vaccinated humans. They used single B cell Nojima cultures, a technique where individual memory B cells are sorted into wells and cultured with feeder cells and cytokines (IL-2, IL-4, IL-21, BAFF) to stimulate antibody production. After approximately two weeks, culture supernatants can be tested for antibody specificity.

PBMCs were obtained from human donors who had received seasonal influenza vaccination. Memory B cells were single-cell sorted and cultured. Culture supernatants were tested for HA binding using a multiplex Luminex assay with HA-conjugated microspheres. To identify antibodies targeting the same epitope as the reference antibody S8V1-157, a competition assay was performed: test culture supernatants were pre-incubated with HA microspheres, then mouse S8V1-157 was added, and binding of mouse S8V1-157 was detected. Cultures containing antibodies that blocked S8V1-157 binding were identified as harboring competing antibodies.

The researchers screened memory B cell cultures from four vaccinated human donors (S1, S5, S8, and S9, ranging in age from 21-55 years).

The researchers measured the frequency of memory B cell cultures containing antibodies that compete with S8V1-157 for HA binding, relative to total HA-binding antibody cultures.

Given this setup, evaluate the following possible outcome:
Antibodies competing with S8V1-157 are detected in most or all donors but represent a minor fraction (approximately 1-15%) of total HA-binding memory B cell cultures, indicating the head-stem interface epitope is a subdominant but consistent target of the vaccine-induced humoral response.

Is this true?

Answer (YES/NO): NO